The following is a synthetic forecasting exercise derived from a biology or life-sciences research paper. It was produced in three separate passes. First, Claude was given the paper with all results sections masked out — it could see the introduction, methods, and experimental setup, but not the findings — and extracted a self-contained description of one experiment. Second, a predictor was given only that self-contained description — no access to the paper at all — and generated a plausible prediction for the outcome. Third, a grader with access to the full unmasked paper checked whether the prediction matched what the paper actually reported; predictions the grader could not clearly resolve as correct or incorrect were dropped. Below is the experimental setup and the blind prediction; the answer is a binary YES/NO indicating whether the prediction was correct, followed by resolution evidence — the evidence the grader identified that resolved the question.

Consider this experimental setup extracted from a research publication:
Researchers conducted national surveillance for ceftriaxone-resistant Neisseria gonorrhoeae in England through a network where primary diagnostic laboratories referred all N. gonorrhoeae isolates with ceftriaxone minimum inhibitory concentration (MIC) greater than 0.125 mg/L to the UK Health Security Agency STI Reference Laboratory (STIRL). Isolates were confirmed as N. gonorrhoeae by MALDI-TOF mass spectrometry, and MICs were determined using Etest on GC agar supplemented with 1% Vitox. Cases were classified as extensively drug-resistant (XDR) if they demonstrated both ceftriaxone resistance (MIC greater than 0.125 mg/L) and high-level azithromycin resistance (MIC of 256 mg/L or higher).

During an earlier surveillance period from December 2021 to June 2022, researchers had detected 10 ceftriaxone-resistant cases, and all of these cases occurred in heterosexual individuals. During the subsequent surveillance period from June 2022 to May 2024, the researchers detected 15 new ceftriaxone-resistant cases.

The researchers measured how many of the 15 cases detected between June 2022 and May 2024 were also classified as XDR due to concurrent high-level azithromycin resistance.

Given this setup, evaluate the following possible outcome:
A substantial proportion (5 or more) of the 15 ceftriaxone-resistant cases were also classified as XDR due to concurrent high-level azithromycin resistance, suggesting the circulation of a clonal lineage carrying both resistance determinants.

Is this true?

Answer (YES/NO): YES